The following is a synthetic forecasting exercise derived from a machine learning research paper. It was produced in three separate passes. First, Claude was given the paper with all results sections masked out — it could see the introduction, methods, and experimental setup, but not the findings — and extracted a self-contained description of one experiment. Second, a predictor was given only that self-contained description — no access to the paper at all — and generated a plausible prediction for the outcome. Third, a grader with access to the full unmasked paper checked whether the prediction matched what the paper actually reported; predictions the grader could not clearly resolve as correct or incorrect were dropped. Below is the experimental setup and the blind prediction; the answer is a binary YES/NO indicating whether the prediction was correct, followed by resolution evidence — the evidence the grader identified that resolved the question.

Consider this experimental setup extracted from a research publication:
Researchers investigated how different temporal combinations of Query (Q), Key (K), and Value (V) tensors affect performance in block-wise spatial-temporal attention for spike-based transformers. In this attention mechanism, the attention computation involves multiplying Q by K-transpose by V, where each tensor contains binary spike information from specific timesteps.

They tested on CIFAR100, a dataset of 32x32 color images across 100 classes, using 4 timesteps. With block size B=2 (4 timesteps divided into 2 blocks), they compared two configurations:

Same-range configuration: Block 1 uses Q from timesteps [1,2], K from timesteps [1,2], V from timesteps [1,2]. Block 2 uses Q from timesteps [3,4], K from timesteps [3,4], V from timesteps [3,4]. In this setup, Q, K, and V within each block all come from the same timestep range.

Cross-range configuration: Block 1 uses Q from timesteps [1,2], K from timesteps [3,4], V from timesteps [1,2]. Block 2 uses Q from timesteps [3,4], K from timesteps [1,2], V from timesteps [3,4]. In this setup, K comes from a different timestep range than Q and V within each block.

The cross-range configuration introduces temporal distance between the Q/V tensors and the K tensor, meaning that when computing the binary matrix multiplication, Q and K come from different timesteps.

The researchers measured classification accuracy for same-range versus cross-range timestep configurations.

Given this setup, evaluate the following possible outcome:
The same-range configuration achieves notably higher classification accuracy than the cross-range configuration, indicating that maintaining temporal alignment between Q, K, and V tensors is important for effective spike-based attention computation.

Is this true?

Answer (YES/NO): YES